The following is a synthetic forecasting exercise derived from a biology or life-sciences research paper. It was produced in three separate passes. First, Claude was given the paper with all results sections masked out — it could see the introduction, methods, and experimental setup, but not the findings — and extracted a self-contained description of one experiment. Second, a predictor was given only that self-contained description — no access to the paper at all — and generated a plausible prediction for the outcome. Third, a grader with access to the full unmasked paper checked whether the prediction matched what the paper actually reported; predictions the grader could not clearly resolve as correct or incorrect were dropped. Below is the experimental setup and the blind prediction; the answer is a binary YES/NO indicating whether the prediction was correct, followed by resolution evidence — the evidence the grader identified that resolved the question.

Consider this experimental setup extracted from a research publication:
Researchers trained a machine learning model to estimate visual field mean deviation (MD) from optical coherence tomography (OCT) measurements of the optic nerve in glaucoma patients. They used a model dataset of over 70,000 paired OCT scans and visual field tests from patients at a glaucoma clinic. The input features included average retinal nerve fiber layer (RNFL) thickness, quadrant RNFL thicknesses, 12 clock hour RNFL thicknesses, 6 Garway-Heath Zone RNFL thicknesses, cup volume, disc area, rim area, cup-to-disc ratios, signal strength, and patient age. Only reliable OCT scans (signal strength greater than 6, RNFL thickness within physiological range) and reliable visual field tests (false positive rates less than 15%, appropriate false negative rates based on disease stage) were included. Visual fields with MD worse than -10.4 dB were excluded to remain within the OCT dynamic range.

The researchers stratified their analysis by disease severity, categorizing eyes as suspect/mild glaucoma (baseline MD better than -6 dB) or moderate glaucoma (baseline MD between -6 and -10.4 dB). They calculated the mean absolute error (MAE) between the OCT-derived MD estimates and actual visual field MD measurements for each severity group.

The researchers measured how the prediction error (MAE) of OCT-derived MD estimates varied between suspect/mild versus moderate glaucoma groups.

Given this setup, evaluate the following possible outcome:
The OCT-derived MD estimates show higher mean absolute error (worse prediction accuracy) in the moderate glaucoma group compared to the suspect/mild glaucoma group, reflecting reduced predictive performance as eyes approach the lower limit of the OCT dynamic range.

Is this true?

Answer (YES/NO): YES